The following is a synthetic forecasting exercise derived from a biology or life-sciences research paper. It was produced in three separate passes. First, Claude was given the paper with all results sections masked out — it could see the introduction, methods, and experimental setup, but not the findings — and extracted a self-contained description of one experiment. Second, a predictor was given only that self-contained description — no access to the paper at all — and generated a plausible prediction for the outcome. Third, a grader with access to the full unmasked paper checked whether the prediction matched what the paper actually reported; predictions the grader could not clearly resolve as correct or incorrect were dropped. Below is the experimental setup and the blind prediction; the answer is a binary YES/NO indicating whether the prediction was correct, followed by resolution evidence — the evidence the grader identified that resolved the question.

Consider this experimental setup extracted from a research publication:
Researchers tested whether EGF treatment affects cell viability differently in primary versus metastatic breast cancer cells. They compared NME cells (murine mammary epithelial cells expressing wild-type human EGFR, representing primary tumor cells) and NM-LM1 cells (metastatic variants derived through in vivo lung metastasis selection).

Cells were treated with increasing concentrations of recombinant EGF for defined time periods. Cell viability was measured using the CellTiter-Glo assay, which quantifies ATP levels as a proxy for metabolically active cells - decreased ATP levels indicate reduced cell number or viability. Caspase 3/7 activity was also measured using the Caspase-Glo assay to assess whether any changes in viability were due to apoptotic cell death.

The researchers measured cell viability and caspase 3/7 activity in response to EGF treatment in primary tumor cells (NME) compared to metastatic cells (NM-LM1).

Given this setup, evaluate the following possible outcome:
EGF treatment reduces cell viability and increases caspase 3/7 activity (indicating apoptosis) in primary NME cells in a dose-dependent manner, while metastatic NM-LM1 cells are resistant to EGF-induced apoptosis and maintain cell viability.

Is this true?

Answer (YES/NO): NO